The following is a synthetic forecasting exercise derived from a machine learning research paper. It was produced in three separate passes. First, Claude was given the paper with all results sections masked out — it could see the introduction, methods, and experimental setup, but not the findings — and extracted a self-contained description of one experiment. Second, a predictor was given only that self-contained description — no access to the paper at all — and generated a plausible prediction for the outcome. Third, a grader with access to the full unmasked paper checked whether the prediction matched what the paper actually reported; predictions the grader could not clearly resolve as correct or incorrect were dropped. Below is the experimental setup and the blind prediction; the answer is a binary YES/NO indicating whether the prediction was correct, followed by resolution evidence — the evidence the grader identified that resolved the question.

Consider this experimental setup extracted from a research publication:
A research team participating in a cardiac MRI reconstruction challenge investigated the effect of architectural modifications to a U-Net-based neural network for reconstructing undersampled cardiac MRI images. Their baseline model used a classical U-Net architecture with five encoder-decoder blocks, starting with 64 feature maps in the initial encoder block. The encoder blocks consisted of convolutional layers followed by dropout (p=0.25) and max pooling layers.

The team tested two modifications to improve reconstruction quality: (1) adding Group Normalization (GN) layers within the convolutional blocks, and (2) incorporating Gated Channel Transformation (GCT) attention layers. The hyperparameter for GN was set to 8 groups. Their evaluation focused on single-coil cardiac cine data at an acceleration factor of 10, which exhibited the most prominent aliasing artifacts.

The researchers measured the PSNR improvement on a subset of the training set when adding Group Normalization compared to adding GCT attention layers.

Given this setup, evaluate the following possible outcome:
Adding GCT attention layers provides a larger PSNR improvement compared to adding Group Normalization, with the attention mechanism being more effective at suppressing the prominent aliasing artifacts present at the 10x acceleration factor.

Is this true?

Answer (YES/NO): NO